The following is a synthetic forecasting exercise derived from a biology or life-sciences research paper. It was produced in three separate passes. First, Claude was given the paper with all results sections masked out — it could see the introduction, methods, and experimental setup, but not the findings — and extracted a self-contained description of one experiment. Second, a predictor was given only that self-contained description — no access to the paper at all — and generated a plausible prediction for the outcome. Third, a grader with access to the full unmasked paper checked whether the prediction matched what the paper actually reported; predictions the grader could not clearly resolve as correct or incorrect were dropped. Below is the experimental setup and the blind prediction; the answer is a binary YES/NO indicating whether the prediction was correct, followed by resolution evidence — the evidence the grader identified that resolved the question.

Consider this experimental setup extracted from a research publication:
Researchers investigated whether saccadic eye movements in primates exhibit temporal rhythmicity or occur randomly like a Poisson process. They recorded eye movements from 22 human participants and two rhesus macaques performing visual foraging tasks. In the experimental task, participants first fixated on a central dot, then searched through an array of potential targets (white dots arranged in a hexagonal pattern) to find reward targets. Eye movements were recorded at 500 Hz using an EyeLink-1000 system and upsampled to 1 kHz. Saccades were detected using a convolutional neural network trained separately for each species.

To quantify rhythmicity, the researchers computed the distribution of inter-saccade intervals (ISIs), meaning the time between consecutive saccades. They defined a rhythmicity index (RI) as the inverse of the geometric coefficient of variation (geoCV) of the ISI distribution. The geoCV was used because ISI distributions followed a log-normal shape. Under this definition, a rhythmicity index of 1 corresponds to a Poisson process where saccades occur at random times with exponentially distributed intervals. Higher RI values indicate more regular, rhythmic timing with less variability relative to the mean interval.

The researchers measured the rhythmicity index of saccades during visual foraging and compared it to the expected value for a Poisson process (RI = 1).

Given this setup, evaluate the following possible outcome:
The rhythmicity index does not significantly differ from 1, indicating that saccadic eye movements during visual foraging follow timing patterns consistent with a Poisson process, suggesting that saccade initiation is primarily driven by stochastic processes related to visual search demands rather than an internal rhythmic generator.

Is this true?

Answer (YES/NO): NO